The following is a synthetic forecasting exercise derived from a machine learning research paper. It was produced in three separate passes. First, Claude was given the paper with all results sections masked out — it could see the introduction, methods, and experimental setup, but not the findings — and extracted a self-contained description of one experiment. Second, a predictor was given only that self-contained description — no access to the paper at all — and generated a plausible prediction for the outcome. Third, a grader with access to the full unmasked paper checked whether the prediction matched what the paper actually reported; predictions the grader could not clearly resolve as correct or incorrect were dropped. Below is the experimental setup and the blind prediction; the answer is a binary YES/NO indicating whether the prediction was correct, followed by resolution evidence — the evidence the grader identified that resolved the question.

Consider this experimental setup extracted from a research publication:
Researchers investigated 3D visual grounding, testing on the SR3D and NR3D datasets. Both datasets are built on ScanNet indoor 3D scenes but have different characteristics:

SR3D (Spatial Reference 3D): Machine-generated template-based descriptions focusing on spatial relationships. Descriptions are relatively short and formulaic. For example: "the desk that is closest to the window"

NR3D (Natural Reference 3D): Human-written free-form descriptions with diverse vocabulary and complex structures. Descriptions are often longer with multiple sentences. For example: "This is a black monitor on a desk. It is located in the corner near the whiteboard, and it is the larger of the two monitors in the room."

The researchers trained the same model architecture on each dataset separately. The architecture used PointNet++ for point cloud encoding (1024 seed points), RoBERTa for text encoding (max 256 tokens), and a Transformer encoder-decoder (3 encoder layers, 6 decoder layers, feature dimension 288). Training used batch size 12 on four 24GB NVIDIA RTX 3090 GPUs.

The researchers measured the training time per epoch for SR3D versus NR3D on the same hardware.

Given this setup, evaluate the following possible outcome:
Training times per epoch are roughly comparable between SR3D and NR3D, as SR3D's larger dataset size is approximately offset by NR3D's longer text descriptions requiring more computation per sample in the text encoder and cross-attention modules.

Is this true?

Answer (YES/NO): NO